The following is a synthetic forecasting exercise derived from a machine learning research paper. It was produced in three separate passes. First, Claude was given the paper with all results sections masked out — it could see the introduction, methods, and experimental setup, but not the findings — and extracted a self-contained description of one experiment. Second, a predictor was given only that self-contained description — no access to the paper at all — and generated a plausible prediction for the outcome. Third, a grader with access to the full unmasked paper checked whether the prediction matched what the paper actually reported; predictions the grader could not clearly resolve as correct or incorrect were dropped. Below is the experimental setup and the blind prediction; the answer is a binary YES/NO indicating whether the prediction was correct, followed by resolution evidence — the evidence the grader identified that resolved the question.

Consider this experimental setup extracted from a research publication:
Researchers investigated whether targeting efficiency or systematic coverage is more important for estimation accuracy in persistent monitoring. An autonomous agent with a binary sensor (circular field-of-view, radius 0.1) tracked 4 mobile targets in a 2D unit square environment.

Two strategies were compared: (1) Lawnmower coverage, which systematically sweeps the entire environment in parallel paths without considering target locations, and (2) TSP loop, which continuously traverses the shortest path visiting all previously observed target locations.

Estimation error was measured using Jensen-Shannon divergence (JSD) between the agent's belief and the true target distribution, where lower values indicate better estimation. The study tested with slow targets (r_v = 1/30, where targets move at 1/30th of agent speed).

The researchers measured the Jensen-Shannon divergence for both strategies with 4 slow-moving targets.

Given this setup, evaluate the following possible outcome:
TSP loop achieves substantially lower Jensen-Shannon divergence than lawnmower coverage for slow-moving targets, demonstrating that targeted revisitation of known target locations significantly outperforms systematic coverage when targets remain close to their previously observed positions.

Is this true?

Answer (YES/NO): YES